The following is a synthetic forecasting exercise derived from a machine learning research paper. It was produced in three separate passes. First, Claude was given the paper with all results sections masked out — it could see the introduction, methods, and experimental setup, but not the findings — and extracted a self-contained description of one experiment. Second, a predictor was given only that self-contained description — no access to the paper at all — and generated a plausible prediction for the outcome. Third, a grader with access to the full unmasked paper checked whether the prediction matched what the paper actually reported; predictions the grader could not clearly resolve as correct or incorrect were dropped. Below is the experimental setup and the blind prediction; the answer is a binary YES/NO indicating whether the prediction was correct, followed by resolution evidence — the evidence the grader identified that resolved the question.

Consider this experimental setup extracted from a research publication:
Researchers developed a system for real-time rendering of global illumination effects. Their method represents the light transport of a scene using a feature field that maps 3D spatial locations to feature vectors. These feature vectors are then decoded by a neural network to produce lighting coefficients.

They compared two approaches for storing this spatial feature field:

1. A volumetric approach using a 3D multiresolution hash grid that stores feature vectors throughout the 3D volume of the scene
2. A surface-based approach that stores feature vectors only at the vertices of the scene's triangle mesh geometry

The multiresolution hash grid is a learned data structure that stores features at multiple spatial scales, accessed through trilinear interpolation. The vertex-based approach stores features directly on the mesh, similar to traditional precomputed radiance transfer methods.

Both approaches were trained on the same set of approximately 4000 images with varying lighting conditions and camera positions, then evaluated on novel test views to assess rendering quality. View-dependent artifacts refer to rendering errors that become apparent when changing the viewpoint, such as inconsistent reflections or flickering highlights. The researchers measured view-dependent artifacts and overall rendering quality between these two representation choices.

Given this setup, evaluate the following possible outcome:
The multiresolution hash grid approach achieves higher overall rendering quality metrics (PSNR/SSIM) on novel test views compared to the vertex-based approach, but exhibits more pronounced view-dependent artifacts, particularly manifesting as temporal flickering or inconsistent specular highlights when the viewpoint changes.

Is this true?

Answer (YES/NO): NO